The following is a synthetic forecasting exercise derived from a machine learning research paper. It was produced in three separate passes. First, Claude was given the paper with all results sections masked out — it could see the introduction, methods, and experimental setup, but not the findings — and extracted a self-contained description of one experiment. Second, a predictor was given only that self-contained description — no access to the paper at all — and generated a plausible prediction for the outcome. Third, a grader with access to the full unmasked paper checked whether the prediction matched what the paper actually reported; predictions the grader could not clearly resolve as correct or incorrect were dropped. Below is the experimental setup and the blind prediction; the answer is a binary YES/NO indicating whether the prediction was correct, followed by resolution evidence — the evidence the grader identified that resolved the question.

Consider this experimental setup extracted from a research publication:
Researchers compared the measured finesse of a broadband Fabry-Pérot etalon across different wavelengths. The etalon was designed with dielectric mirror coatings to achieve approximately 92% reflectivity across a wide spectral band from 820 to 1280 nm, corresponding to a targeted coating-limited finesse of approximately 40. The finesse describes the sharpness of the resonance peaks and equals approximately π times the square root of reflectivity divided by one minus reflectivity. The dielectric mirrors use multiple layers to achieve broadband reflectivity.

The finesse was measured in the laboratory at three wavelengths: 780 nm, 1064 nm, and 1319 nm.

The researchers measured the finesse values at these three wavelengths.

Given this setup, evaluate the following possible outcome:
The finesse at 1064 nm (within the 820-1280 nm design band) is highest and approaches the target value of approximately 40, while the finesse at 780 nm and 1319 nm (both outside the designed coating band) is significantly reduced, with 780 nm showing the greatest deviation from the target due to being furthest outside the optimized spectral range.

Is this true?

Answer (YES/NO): NO